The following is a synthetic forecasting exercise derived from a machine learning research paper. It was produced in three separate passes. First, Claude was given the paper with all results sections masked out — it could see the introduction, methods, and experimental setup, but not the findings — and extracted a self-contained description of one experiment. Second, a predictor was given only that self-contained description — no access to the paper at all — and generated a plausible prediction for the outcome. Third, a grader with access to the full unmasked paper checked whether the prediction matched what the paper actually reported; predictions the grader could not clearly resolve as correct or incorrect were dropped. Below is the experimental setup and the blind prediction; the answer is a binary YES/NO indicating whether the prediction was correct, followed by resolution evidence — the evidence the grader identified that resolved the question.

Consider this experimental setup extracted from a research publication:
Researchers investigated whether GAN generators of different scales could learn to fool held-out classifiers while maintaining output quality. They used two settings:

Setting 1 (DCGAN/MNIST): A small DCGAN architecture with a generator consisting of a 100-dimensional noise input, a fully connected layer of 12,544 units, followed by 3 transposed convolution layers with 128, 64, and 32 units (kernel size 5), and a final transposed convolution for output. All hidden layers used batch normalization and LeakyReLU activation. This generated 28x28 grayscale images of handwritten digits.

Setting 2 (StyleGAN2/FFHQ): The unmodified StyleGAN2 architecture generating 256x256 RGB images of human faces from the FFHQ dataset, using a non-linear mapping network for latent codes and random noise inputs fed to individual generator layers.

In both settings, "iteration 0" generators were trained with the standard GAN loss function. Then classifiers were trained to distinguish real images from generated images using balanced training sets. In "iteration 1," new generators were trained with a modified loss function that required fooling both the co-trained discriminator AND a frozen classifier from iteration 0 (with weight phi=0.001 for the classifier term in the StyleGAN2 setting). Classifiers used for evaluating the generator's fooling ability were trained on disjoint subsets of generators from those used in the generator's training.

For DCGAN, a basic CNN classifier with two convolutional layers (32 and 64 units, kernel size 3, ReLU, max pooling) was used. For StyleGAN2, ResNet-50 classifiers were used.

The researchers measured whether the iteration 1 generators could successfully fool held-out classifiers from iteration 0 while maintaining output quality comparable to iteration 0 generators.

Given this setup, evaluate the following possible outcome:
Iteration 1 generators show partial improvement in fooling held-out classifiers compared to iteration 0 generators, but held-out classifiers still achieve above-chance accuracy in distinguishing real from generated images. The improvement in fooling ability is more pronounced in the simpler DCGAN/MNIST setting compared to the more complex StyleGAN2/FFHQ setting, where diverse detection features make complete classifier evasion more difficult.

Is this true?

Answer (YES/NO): NO